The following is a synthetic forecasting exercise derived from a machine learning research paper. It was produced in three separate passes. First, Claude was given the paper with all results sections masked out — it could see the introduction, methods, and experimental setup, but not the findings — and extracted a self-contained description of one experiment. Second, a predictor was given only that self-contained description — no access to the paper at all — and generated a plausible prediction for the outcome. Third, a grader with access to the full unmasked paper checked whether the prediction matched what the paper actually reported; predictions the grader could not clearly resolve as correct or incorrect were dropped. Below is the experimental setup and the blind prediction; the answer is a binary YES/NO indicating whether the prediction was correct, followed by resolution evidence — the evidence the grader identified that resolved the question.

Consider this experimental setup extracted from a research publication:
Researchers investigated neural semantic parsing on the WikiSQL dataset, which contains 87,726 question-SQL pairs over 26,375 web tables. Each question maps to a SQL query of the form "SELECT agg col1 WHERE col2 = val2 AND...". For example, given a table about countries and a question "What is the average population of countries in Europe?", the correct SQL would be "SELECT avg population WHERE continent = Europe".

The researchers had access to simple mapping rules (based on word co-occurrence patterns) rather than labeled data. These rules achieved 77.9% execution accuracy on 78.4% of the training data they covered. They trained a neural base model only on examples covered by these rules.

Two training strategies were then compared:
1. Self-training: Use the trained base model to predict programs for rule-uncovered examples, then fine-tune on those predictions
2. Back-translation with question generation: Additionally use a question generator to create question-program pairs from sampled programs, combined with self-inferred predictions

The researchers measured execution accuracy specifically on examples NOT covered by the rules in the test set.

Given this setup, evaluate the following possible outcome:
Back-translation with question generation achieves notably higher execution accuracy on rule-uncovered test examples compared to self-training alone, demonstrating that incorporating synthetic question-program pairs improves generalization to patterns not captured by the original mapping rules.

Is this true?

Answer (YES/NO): YES